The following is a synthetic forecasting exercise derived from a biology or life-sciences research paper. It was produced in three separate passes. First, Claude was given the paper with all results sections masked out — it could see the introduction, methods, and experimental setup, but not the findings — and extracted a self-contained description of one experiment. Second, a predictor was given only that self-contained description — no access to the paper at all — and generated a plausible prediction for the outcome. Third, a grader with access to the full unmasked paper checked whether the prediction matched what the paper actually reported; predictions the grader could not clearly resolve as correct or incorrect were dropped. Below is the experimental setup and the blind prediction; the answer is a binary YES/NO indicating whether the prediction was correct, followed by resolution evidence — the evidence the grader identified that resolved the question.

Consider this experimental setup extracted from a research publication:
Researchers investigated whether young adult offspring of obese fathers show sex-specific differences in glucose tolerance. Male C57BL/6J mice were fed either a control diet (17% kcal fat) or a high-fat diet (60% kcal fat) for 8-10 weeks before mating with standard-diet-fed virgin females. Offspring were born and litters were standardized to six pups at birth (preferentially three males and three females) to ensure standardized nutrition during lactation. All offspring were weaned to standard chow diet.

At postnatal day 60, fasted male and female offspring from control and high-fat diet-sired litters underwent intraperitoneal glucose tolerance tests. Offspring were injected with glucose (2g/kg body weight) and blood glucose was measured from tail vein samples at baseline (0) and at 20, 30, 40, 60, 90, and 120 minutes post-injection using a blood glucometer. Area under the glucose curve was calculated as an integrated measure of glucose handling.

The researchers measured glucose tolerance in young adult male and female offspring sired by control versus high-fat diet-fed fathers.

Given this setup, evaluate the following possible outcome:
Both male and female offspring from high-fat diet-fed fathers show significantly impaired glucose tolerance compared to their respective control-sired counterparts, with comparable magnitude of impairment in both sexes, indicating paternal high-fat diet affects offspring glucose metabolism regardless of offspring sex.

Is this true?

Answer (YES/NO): NO